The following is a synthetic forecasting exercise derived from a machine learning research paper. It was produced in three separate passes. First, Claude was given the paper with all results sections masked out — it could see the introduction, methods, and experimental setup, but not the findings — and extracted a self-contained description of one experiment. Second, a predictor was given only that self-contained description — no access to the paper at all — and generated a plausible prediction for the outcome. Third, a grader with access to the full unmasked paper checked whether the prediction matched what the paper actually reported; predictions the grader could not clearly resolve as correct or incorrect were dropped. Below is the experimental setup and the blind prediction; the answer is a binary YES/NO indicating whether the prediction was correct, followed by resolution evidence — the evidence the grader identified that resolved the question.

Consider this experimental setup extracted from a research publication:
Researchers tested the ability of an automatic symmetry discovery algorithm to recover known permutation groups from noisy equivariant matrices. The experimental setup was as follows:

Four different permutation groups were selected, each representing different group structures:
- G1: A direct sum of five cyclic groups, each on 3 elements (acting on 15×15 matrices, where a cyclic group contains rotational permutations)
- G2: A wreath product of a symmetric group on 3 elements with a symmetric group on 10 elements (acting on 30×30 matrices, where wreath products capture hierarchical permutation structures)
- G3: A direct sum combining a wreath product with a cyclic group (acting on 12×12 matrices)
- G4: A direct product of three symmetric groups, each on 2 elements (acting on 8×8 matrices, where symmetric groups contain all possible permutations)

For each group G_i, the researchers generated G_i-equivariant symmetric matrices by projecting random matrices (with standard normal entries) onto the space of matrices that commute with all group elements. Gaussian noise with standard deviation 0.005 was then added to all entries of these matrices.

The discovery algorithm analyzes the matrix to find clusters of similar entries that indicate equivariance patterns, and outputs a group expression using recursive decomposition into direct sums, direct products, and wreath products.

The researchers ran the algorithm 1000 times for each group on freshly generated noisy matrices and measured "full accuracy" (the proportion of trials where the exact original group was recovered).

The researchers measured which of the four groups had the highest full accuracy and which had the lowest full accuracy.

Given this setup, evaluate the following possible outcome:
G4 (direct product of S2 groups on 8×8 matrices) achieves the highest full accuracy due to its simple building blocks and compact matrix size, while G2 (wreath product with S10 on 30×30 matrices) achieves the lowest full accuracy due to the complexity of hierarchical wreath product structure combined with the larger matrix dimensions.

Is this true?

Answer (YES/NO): YES